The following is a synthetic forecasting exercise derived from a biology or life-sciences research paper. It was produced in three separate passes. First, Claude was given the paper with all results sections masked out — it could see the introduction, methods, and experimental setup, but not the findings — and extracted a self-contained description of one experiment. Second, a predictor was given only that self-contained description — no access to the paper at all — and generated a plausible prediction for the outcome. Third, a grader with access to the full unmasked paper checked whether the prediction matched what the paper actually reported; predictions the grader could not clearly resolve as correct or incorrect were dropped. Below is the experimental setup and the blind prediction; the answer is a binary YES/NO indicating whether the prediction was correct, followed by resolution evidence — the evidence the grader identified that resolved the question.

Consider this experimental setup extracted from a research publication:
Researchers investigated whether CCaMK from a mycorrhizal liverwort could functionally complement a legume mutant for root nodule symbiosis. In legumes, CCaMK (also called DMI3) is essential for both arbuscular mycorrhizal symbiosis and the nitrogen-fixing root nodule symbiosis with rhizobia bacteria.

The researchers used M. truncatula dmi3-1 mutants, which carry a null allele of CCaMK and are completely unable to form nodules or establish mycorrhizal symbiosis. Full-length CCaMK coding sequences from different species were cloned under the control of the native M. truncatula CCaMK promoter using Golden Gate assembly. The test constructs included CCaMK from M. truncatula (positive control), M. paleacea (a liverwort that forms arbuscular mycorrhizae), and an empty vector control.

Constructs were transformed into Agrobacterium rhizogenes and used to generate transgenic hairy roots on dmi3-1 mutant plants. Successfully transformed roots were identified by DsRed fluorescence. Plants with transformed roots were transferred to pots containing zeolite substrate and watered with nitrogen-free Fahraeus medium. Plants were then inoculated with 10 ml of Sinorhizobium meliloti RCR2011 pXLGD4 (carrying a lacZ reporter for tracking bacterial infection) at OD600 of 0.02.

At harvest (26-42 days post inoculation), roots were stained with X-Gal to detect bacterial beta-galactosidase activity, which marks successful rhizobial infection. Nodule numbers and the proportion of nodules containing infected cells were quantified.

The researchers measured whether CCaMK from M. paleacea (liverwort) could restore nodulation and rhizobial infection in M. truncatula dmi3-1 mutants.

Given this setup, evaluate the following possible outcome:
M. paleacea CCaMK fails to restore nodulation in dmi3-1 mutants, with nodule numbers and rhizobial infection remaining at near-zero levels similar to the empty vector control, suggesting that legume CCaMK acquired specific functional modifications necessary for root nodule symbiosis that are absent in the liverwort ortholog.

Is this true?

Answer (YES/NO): NO